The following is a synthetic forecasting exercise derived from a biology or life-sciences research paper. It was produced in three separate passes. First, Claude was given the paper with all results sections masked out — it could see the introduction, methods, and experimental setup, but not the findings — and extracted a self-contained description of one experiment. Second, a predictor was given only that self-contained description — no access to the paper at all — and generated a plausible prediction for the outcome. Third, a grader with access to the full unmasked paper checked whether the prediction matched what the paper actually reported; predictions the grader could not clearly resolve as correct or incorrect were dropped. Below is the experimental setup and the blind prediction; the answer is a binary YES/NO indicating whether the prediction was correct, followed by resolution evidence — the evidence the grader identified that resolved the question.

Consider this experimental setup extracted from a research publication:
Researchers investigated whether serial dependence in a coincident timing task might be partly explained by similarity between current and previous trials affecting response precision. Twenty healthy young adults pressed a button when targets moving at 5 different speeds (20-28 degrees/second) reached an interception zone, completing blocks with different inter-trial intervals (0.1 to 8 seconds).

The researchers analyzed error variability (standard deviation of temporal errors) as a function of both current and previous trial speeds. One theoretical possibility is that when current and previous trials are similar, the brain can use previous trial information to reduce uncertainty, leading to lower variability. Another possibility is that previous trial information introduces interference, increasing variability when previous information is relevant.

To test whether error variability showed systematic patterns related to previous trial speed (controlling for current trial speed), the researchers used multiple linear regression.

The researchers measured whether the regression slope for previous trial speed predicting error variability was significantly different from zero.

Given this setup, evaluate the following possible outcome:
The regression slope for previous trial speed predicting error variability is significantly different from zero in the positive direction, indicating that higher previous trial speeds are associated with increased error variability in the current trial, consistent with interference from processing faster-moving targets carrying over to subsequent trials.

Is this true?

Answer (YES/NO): YES